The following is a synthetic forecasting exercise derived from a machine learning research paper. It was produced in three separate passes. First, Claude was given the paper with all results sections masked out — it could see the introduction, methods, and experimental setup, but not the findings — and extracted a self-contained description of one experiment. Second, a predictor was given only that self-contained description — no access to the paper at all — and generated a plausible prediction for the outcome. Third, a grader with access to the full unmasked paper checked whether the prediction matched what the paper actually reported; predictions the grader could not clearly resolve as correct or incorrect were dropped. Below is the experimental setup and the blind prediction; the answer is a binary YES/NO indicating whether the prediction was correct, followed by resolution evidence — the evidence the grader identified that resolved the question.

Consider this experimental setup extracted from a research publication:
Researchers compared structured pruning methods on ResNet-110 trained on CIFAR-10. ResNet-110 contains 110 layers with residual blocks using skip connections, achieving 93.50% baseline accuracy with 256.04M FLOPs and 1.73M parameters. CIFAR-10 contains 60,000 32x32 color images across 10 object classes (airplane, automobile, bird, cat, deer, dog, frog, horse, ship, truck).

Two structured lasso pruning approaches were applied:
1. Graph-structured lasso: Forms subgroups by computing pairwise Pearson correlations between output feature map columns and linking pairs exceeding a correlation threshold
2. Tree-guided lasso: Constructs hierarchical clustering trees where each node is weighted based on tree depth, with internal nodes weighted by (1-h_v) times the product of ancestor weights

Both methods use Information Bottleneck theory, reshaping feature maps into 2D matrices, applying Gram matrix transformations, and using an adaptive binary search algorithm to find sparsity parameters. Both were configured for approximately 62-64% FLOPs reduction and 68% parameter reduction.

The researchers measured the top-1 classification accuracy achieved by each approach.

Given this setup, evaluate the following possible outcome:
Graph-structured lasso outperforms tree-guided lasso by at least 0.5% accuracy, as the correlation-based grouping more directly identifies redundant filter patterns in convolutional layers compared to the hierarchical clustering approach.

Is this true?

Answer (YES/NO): NO